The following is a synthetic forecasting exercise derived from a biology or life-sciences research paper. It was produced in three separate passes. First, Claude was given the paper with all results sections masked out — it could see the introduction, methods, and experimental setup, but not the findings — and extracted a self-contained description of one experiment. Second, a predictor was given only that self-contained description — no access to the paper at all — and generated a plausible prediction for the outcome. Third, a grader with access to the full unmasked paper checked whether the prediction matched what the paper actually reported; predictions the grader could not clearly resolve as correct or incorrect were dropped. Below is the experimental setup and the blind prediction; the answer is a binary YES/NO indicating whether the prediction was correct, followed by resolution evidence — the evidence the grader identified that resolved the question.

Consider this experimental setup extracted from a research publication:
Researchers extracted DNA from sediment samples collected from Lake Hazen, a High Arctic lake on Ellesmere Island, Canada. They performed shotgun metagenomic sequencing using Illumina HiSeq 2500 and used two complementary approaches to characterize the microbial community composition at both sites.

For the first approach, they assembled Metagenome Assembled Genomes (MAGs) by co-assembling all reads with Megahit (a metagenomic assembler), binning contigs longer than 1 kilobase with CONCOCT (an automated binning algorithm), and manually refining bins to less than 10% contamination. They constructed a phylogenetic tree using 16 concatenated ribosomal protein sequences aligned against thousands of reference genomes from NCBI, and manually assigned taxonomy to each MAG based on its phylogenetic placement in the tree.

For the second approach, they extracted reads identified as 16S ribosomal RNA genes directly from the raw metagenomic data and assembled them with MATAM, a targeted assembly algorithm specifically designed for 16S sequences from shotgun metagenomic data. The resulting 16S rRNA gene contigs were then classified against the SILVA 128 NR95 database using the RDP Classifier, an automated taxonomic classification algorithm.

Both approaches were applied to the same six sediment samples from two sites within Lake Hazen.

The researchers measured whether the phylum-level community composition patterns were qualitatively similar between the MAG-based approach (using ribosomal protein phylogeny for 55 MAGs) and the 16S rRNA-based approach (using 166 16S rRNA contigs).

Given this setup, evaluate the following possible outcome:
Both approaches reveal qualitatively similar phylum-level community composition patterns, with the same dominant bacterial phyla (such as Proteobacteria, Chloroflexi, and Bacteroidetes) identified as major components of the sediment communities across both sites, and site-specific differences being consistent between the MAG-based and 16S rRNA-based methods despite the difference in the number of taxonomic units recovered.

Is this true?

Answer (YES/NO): NO